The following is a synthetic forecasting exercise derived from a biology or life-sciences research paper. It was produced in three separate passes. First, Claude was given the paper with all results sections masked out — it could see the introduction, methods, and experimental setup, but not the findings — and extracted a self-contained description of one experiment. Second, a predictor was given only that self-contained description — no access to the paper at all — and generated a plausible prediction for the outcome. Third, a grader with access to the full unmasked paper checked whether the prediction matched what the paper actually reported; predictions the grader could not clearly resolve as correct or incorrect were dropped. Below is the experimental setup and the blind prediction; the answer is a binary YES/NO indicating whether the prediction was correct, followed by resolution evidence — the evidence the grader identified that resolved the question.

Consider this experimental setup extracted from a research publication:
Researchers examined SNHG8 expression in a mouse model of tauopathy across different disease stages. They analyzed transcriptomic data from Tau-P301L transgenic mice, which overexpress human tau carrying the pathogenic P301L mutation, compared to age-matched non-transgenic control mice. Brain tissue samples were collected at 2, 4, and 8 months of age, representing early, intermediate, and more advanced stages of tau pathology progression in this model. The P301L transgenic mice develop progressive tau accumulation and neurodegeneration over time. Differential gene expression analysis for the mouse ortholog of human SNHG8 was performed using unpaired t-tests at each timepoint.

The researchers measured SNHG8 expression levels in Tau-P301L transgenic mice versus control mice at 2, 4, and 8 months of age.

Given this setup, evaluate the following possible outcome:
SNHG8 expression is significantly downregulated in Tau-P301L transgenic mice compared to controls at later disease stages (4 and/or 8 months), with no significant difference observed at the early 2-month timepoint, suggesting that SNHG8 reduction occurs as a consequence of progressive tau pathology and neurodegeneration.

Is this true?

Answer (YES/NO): YES